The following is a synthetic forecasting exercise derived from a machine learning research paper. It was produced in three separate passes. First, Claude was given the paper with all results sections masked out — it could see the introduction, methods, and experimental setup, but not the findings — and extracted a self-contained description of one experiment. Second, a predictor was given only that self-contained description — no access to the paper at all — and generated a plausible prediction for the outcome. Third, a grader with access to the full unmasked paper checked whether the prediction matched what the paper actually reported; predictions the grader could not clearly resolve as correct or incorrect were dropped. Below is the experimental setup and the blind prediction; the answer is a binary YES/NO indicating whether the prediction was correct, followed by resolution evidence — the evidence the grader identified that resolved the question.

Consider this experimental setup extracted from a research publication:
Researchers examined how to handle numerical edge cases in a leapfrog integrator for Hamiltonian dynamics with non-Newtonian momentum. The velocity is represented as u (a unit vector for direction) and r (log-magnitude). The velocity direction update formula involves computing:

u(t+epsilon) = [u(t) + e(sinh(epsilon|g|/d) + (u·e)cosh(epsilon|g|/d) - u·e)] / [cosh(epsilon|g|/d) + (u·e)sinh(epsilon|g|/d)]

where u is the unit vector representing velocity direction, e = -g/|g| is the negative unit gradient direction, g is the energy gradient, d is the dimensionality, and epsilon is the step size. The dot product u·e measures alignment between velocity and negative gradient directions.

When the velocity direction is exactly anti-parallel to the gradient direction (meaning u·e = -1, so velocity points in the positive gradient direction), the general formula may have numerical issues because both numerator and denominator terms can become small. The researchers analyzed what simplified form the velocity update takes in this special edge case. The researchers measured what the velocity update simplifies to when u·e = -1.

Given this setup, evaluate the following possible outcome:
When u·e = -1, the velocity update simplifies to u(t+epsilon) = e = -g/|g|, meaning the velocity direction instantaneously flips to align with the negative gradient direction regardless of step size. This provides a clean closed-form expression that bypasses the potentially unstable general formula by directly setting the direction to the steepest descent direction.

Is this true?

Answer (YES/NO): NO